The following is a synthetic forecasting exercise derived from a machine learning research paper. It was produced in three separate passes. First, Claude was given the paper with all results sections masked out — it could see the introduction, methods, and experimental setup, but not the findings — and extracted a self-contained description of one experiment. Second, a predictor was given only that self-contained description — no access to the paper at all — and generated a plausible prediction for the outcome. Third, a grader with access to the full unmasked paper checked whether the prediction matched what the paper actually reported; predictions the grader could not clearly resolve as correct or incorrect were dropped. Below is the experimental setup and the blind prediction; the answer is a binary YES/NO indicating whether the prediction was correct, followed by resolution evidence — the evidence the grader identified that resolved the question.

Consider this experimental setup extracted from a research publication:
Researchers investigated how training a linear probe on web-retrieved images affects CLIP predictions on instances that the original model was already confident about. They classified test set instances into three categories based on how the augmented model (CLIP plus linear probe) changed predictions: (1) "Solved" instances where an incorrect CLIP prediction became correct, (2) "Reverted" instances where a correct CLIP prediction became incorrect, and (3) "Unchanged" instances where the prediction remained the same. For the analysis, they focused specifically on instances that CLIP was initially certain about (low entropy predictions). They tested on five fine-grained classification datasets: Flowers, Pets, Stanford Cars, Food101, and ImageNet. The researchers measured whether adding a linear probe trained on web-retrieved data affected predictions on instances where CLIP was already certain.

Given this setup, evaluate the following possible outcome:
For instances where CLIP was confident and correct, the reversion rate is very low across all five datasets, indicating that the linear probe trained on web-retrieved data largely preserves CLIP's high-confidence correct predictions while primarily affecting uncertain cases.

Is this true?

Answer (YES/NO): YES